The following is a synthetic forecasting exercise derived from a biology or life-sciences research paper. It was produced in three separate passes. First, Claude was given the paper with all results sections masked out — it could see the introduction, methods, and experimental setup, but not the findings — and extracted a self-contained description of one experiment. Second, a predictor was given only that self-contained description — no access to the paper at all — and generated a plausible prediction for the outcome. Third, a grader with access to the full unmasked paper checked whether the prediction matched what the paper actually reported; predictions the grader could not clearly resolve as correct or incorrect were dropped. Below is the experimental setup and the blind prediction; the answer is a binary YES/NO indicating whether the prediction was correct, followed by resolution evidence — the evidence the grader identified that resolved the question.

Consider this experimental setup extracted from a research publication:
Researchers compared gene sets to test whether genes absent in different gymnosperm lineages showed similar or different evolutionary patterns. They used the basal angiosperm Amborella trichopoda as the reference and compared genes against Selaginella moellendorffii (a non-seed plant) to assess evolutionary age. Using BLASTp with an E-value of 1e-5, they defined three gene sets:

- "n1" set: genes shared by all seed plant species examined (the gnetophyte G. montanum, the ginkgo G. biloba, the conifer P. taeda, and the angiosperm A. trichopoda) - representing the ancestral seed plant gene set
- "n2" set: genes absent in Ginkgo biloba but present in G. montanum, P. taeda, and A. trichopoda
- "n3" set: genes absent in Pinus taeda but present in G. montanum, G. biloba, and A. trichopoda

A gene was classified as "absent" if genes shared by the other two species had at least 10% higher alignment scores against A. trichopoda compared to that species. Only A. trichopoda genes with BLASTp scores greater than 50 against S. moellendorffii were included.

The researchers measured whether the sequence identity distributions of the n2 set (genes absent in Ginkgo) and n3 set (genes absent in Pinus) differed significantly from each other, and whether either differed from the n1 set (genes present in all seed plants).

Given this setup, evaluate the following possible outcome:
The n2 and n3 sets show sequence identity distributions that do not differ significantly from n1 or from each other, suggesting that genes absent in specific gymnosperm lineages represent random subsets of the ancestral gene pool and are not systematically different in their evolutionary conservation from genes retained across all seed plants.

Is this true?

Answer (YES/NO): YES